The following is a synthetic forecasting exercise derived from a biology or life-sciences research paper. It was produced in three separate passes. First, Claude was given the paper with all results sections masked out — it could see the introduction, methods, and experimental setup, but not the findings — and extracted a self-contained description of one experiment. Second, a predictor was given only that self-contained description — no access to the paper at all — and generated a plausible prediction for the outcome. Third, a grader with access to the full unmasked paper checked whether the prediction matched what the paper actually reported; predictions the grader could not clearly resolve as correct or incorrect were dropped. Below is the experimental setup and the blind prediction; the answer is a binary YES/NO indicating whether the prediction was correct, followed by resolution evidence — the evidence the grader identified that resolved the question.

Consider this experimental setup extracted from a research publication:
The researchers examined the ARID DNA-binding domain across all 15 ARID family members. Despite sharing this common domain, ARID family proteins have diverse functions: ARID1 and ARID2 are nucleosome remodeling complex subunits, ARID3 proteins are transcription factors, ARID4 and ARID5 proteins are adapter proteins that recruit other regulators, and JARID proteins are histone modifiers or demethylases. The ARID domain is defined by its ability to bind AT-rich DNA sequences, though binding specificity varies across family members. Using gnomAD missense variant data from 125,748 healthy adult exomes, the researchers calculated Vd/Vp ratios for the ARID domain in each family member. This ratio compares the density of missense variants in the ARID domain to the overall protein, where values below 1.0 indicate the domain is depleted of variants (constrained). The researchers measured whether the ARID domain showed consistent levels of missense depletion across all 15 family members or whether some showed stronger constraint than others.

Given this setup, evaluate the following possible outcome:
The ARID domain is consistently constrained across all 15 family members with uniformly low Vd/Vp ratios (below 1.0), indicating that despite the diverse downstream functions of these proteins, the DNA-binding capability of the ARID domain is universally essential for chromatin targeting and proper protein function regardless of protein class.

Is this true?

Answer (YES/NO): NO